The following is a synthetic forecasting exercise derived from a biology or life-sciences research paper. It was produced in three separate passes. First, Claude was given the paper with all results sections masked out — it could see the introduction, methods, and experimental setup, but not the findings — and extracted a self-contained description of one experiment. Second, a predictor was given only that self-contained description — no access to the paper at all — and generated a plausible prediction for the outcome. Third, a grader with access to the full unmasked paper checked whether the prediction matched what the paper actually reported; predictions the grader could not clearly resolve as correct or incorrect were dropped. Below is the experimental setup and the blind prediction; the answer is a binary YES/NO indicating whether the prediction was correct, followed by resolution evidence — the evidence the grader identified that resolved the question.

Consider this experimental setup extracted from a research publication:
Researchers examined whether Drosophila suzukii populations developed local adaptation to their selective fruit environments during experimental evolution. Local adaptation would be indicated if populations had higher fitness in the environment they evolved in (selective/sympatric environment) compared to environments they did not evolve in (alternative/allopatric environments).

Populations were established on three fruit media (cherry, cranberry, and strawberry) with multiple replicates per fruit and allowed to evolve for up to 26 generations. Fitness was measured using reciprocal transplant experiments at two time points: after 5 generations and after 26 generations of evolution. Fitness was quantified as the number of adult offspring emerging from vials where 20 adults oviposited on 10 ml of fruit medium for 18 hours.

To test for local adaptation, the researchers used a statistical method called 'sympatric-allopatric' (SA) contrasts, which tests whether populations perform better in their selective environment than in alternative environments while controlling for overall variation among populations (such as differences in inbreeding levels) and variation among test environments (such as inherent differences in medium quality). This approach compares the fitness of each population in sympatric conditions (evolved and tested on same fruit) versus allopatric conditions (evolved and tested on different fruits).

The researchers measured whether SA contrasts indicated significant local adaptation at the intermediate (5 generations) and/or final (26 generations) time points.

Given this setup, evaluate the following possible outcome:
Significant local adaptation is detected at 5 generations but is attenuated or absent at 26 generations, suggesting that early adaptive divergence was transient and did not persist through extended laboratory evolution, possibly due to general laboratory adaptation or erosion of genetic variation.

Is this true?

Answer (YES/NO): NO